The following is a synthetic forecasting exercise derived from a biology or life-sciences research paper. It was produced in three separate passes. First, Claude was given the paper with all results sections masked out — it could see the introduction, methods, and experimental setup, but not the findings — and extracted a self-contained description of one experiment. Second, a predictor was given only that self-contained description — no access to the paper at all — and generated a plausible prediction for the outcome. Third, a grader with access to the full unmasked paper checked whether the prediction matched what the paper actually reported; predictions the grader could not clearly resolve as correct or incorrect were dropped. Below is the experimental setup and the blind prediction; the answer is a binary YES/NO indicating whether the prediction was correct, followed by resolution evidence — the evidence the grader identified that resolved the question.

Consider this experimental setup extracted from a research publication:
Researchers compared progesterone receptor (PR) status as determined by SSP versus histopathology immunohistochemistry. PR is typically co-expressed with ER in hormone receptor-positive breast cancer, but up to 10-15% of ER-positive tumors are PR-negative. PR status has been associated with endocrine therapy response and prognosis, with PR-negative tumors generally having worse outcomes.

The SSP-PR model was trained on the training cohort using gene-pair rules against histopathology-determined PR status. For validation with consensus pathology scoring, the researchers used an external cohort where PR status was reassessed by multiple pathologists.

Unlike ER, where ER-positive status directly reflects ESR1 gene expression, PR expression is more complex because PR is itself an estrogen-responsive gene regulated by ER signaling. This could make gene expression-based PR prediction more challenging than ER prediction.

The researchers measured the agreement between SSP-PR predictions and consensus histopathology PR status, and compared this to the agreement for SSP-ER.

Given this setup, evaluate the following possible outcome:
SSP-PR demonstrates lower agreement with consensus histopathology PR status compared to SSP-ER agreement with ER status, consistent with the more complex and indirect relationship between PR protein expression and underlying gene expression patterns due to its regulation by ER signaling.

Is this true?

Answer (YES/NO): YES